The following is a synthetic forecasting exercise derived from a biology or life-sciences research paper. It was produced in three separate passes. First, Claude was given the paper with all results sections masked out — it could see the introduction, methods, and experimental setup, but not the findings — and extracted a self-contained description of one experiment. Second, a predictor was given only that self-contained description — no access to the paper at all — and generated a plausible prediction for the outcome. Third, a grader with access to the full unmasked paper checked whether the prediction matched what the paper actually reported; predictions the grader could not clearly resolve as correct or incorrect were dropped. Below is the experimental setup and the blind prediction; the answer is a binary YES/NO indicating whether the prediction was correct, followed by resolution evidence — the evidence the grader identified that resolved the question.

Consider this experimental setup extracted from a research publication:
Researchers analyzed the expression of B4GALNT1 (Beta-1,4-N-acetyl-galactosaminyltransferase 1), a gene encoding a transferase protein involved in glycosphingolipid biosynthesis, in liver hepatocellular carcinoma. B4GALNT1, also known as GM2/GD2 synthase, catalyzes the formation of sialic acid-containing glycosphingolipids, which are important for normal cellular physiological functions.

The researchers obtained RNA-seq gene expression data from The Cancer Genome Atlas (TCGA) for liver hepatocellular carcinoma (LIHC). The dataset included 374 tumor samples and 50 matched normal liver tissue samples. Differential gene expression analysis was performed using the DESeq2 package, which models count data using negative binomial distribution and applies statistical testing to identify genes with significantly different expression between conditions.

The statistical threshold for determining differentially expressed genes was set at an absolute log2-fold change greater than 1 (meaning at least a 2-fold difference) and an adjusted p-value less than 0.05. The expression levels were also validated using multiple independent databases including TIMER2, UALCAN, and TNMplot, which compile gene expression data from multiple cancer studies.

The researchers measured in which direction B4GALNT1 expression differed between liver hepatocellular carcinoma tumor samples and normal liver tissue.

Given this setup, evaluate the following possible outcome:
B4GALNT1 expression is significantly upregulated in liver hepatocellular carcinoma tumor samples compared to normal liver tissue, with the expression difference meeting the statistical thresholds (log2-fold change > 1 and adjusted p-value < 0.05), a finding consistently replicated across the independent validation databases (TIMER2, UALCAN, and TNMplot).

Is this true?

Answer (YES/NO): YES